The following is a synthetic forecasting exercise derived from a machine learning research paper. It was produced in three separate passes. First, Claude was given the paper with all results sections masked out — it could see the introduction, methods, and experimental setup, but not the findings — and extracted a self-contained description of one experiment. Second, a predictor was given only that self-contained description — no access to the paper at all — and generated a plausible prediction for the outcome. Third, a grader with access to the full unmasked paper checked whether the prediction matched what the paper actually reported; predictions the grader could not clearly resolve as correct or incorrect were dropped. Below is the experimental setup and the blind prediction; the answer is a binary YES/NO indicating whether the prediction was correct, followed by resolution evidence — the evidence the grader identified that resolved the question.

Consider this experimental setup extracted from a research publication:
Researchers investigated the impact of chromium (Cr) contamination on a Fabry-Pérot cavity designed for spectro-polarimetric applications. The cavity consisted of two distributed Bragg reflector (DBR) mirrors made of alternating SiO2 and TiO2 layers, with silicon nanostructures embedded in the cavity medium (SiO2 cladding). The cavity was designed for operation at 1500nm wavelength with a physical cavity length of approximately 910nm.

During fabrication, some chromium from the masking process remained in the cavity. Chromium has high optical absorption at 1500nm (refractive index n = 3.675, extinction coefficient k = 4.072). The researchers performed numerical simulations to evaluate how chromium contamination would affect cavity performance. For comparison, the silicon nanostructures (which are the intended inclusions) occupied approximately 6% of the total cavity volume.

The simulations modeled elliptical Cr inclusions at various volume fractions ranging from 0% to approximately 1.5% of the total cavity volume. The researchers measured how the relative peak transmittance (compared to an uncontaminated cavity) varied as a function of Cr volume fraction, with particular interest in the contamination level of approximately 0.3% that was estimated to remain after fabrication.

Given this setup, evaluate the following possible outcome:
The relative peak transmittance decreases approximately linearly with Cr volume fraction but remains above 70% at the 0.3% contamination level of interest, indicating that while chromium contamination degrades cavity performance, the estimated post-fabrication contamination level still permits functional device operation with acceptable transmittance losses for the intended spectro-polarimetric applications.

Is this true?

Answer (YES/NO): NO